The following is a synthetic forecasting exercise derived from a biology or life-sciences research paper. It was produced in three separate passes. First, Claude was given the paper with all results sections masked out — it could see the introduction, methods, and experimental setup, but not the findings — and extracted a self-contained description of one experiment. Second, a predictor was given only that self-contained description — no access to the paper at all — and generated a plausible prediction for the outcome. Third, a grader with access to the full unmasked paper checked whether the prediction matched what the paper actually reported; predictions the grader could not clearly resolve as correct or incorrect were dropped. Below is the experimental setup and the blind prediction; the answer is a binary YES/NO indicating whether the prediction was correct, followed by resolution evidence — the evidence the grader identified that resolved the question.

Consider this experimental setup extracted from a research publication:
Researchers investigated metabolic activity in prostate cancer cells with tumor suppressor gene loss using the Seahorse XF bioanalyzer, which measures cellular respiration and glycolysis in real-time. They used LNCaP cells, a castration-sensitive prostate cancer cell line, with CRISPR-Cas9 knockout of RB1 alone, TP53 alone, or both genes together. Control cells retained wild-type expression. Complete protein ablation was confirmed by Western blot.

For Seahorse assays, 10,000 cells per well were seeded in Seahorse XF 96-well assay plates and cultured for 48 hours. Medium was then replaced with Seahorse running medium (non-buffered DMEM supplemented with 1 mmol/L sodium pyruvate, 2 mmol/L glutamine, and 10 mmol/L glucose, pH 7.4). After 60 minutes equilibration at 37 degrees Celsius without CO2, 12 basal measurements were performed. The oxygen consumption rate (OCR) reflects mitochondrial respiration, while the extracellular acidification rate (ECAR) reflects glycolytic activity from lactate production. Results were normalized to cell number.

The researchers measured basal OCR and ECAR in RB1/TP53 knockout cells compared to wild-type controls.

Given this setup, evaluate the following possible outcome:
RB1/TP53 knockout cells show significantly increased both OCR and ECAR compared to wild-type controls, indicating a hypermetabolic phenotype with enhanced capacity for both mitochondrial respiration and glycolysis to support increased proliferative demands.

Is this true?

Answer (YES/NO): YES